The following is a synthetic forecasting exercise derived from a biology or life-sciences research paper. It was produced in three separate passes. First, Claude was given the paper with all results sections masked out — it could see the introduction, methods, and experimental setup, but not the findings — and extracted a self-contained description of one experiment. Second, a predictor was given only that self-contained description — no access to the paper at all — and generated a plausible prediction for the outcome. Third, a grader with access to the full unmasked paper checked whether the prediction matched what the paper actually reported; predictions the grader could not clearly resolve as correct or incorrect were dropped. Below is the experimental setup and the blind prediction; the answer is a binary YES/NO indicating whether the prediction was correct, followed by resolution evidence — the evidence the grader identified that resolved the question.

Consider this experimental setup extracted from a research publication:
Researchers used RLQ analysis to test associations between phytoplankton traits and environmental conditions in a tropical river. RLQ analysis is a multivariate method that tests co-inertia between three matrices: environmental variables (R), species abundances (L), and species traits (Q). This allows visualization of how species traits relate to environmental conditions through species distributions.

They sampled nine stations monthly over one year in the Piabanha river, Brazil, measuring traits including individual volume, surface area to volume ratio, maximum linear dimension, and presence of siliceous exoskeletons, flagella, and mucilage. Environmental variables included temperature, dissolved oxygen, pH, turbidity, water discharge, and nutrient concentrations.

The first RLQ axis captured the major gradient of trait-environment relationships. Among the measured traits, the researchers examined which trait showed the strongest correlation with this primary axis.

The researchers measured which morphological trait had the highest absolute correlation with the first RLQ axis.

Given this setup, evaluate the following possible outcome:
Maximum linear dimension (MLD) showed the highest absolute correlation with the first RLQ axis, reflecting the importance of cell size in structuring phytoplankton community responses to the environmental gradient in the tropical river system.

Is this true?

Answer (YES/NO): NO